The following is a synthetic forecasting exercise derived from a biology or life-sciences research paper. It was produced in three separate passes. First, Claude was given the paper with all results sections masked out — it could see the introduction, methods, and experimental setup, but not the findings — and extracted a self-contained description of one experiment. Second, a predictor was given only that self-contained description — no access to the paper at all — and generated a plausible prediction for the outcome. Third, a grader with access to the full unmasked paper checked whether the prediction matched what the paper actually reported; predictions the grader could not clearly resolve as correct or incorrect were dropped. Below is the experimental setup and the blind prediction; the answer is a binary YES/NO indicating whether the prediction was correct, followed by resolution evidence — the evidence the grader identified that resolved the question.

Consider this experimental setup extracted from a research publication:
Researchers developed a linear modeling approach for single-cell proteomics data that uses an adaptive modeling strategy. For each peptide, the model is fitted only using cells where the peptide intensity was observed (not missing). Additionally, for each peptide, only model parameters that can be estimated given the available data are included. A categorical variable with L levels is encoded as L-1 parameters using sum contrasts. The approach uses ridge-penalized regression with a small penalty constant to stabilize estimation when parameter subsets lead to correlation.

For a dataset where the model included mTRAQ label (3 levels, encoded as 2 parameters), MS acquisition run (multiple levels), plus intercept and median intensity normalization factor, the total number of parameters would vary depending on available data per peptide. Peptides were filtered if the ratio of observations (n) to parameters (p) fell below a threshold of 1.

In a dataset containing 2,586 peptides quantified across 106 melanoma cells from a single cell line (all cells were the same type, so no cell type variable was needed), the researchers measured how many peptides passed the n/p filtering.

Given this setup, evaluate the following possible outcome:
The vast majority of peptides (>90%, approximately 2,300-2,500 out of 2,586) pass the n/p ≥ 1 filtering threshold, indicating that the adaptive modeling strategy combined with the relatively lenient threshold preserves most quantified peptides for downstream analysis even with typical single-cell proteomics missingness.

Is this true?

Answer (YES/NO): NO